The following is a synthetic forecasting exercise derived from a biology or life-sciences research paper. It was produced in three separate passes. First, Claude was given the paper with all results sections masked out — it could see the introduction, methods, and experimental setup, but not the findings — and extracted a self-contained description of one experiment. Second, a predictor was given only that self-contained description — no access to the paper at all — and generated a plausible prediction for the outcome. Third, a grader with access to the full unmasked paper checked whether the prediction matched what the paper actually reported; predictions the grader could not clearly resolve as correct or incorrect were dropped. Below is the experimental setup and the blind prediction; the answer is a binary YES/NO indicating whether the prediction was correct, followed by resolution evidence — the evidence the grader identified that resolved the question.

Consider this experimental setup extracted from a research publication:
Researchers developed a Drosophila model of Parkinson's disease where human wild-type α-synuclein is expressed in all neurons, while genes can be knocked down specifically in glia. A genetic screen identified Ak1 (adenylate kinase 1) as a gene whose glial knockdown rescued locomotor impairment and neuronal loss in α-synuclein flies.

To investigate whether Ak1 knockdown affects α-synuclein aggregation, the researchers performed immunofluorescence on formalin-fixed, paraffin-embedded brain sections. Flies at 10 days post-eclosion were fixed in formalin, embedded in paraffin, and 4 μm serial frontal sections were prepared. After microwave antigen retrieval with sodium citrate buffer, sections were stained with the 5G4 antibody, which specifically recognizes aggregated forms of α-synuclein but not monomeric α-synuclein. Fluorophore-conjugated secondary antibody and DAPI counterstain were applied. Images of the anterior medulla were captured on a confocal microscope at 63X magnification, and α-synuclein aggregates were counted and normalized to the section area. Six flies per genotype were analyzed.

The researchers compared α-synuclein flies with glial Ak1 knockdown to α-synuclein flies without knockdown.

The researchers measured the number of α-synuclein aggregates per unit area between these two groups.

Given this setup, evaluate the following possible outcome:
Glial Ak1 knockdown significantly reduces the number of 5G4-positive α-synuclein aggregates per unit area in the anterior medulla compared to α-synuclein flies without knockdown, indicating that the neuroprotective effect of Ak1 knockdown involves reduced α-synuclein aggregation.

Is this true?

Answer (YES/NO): YES